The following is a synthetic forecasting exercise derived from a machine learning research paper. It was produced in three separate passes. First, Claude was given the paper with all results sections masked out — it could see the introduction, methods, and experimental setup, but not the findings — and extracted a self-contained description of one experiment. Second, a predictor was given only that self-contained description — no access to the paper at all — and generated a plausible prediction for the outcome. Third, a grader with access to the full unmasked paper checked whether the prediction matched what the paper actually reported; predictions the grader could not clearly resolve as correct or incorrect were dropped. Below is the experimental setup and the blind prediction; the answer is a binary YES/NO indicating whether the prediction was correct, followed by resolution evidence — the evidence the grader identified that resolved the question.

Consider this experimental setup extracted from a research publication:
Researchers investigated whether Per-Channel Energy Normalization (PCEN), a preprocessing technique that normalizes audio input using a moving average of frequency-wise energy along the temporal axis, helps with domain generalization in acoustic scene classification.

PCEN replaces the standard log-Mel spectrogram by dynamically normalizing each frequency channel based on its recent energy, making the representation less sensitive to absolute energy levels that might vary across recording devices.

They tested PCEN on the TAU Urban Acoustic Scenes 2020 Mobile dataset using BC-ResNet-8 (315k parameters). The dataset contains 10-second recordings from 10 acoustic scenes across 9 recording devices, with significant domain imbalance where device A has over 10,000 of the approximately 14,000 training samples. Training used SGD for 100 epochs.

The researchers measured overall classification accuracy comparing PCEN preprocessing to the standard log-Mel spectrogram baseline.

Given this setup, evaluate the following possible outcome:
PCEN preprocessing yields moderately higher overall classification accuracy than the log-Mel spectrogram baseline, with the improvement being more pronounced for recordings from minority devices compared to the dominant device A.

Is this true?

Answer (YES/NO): NO